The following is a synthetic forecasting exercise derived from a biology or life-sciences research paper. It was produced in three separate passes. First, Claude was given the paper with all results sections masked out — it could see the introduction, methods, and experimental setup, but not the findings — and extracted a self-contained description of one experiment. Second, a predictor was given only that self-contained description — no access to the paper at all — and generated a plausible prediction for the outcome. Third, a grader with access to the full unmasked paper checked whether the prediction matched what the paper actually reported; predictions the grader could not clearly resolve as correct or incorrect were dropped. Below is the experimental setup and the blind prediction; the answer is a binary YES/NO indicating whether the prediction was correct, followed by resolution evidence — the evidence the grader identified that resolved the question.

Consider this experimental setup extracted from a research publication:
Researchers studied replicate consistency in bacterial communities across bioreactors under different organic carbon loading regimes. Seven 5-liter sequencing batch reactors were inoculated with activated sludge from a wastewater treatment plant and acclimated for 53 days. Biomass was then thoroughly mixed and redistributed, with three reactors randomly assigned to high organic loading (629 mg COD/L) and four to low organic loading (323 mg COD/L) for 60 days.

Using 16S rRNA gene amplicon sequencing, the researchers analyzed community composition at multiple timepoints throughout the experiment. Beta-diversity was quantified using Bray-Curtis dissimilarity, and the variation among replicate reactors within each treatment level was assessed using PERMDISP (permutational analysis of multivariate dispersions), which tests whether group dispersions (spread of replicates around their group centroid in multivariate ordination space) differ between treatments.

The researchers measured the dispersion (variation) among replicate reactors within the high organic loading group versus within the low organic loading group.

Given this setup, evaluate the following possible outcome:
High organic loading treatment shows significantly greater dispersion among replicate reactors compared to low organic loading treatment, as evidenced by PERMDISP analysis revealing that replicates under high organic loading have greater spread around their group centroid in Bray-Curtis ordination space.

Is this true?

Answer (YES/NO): NO